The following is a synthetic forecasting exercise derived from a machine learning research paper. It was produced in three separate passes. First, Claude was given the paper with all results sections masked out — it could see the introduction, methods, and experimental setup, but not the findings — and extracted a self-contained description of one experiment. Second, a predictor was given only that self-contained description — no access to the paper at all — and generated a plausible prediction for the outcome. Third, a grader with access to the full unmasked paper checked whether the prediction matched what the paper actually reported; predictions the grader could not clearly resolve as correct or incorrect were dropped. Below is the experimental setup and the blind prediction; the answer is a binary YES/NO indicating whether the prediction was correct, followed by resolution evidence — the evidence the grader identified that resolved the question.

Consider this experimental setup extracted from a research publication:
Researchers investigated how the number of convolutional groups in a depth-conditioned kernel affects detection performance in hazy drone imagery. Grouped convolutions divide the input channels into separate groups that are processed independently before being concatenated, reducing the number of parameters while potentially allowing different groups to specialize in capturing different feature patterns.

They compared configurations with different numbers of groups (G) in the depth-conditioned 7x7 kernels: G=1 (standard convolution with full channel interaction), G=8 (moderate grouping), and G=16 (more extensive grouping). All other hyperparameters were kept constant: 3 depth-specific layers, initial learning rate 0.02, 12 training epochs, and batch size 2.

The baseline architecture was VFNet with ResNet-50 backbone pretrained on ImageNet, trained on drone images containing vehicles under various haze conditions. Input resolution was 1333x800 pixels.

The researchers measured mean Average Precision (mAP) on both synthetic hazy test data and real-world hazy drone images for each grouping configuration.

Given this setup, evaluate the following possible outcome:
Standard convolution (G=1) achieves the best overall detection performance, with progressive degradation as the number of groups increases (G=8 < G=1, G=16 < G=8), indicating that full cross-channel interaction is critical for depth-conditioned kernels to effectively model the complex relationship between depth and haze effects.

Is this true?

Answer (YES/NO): NO